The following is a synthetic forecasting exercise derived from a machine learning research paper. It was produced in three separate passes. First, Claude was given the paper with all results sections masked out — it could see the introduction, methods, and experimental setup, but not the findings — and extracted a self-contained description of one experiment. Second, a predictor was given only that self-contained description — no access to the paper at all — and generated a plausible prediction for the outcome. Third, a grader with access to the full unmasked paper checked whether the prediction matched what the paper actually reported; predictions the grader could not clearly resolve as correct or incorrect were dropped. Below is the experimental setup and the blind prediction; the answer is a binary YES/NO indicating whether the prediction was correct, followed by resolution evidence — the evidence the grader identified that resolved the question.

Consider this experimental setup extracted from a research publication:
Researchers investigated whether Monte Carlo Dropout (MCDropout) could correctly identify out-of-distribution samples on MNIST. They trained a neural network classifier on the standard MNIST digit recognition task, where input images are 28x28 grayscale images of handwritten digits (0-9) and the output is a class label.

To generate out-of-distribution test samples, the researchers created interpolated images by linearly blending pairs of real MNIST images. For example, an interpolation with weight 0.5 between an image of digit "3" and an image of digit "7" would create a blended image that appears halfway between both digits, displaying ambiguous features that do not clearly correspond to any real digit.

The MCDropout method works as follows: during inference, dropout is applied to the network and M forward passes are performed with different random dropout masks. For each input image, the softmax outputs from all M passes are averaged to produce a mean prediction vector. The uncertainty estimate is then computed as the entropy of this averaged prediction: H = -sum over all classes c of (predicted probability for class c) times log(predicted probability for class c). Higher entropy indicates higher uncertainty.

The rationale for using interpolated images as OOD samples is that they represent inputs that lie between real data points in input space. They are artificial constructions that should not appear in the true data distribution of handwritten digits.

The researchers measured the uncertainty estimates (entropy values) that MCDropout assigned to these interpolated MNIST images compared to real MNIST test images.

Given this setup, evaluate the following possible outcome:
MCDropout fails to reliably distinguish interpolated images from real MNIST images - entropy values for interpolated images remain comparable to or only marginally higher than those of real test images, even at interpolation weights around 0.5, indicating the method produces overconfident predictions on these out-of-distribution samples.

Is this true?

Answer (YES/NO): NO